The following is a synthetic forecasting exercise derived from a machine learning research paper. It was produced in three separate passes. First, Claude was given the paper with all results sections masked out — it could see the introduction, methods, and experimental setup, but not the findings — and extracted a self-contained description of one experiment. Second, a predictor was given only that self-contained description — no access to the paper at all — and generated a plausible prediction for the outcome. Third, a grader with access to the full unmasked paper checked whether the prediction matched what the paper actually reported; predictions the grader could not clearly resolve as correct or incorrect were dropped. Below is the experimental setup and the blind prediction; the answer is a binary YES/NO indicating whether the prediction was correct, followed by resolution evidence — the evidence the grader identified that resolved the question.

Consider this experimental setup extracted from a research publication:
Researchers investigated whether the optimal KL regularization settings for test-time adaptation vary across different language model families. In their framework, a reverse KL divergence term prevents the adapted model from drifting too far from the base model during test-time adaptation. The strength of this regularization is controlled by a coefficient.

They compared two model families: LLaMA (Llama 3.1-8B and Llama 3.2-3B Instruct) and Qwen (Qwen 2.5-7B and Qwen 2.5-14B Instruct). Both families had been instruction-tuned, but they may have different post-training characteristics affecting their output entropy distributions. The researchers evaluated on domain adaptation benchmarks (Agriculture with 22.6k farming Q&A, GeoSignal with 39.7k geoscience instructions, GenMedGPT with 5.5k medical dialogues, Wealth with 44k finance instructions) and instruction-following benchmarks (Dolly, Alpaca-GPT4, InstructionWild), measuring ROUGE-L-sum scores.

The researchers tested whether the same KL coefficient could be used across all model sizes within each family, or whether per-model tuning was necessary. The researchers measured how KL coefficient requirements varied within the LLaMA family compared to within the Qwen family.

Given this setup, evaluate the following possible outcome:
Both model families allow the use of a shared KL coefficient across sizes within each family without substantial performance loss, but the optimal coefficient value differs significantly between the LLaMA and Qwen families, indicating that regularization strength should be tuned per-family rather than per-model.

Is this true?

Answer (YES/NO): NO